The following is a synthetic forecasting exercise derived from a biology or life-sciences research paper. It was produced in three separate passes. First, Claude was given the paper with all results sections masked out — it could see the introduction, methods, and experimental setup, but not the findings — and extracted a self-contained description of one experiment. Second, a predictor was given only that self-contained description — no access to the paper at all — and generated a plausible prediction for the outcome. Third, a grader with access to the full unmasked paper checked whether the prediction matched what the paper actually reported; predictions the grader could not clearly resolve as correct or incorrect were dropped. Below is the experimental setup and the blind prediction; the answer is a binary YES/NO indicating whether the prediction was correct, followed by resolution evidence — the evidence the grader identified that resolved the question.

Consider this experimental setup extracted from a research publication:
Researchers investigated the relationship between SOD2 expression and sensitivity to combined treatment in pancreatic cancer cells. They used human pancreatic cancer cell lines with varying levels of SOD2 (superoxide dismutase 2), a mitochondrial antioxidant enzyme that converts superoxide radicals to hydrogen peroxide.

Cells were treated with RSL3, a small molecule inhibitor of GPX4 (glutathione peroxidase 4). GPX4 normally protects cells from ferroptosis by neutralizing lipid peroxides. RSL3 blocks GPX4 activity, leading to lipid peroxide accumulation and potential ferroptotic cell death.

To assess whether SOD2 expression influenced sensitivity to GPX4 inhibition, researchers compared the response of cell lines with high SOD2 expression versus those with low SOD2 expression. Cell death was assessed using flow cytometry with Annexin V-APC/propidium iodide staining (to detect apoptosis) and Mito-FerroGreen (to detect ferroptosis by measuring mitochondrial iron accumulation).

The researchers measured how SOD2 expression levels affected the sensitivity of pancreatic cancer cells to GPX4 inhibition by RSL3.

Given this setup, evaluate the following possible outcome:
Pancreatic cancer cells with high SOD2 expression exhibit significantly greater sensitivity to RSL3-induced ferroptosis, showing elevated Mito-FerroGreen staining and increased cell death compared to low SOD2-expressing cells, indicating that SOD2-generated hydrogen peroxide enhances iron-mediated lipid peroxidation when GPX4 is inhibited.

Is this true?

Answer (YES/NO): NO